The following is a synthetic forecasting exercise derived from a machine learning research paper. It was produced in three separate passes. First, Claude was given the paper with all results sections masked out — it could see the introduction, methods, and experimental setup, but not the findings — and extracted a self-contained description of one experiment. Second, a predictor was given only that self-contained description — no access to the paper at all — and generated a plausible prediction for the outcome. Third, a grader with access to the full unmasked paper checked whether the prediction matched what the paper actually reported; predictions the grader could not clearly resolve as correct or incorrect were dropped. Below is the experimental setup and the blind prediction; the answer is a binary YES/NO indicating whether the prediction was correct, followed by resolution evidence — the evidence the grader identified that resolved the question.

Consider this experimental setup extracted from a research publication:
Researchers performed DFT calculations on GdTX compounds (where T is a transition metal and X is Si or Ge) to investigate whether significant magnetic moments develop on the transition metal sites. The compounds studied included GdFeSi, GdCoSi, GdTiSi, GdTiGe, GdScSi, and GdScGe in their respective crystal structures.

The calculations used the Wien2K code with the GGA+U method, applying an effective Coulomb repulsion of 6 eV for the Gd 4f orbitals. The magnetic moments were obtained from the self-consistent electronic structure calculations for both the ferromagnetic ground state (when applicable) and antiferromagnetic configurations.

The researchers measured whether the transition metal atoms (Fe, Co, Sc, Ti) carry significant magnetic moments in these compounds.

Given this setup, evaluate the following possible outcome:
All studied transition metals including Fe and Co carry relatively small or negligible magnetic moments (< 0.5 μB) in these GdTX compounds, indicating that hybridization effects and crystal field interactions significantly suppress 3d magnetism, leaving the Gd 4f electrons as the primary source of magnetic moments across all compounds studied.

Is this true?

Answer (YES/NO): YES